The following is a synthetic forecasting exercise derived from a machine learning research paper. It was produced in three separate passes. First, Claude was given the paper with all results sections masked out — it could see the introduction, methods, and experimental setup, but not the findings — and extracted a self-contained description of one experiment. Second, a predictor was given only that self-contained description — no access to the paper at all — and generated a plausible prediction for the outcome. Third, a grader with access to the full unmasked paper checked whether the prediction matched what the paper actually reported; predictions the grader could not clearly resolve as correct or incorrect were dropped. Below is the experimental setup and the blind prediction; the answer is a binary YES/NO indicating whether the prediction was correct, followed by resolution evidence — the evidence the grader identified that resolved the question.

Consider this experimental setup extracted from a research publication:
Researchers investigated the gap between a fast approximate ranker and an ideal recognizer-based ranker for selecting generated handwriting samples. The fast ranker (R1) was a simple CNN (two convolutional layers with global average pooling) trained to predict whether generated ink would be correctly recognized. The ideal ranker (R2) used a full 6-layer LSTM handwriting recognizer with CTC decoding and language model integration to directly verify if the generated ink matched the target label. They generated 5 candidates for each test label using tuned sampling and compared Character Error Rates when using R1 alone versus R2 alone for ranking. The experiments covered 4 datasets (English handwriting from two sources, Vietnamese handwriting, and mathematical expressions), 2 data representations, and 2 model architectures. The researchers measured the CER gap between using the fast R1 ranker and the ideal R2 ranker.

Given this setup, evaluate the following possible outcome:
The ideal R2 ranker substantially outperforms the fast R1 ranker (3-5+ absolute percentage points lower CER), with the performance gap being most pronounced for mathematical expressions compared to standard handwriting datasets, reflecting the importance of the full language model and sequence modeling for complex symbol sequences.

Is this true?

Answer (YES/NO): NO